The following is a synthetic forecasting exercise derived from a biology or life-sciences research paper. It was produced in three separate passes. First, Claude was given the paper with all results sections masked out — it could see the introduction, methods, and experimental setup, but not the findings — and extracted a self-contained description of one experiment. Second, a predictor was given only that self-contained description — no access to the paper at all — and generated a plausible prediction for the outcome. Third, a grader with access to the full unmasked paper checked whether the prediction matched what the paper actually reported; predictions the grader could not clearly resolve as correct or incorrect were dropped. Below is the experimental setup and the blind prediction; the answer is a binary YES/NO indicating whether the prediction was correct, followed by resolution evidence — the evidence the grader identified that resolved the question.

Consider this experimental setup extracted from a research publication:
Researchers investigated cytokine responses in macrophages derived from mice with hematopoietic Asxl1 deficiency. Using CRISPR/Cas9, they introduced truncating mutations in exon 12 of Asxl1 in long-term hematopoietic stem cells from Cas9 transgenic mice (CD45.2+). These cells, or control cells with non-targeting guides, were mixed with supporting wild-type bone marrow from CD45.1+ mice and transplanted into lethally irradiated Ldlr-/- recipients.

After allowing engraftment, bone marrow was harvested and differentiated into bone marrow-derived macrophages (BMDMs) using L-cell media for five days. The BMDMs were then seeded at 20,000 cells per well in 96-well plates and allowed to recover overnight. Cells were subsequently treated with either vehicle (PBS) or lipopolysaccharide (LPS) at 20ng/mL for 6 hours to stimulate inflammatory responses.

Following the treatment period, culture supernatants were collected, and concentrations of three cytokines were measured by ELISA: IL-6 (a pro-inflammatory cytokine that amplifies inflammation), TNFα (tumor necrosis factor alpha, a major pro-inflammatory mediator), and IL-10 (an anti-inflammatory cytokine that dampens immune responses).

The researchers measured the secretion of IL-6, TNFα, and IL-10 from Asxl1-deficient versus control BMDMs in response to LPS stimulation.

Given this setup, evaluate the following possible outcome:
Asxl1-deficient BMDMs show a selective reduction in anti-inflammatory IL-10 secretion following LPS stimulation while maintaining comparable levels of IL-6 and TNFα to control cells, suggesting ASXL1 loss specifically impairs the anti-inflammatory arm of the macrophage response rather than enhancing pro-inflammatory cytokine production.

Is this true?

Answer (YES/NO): NO